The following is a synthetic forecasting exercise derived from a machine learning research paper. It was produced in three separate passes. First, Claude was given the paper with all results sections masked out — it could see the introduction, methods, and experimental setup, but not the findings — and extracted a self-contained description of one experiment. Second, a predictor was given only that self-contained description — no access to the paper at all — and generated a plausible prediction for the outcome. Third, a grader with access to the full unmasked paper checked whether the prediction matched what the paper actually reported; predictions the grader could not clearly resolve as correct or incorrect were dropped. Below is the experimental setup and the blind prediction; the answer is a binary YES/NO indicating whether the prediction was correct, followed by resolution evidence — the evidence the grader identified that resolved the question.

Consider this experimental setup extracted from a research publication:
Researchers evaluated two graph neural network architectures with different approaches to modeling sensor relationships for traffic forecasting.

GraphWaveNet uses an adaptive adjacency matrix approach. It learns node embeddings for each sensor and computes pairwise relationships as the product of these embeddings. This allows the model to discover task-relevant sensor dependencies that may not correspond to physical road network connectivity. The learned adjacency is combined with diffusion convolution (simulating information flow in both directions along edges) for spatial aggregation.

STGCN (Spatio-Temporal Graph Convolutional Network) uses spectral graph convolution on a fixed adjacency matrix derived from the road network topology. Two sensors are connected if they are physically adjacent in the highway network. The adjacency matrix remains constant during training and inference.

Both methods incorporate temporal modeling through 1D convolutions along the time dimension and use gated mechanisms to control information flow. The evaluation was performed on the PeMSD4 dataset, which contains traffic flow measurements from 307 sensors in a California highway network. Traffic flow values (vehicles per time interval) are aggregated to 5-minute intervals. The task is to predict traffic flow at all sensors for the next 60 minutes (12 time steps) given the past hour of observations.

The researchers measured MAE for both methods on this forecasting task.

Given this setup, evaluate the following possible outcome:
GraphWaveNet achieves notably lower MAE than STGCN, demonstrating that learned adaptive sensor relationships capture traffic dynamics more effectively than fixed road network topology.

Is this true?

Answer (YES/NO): NO